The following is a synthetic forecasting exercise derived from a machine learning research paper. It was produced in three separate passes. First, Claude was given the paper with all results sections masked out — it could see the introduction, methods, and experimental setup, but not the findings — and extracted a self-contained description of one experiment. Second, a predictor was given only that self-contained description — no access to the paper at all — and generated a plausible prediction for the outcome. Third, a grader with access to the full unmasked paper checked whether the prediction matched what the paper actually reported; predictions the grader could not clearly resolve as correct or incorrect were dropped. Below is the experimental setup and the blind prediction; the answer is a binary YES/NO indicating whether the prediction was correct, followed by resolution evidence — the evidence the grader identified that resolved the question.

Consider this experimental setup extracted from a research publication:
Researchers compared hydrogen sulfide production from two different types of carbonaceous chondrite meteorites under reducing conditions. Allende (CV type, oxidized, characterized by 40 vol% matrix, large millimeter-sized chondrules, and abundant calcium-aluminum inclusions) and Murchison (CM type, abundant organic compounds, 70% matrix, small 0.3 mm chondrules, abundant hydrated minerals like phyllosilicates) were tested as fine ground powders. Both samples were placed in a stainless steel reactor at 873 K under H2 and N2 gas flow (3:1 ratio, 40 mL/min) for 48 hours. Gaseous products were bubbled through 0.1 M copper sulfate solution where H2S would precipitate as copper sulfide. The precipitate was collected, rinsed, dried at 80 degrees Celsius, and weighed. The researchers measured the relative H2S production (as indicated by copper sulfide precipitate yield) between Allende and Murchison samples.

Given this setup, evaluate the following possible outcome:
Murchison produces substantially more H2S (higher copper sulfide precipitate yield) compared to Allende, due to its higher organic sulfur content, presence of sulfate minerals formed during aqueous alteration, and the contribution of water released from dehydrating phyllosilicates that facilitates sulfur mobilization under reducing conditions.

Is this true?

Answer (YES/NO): NO